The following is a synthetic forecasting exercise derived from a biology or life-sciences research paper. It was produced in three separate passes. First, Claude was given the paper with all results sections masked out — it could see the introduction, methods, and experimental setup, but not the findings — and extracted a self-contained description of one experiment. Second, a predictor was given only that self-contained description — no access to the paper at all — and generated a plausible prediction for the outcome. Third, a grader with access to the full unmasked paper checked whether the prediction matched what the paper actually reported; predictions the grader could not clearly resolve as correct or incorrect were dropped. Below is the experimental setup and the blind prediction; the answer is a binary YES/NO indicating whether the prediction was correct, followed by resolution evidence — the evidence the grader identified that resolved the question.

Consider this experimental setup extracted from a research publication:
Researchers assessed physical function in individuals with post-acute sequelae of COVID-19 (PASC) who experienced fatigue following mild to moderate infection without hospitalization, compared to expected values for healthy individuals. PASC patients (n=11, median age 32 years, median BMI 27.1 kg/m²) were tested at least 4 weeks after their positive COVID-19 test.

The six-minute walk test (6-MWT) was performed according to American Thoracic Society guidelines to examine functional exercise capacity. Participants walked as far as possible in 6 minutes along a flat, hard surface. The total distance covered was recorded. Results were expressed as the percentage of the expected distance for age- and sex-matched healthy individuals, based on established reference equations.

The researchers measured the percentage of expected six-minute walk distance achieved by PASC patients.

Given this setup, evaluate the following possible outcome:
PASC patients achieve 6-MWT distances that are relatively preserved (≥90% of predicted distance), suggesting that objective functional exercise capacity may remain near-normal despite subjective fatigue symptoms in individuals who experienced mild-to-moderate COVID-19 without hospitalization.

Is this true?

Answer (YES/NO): YES